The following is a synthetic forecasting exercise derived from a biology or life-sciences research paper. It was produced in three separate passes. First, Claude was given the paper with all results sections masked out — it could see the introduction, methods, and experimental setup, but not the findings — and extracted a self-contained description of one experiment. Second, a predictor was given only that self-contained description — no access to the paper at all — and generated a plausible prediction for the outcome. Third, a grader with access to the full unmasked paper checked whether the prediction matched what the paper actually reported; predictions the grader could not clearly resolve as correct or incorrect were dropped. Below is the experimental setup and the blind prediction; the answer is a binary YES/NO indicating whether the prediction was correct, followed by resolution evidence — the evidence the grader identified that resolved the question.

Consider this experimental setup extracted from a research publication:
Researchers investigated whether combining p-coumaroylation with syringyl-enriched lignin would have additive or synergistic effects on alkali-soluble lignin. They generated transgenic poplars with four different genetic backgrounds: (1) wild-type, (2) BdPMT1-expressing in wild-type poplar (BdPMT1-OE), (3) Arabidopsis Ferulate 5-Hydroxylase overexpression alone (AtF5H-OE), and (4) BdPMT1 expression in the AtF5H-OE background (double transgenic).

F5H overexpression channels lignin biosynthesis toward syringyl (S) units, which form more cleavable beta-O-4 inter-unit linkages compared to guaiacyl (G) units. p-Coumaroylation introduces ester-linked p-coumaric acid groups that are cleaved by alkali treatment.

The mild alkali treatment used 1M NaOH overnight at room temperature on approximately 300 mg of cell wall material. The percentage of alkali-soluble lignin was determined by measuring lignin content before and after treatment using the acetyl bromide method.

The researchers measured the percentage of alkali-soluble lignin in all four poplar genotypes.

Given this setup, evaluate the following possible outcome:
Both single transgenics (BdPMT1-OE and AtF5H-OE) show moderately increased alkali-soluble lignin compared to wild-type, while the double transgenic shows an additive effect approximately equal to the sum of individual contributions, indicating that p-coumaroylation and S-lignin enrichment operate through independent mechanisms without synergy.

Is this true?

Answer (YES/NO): NO